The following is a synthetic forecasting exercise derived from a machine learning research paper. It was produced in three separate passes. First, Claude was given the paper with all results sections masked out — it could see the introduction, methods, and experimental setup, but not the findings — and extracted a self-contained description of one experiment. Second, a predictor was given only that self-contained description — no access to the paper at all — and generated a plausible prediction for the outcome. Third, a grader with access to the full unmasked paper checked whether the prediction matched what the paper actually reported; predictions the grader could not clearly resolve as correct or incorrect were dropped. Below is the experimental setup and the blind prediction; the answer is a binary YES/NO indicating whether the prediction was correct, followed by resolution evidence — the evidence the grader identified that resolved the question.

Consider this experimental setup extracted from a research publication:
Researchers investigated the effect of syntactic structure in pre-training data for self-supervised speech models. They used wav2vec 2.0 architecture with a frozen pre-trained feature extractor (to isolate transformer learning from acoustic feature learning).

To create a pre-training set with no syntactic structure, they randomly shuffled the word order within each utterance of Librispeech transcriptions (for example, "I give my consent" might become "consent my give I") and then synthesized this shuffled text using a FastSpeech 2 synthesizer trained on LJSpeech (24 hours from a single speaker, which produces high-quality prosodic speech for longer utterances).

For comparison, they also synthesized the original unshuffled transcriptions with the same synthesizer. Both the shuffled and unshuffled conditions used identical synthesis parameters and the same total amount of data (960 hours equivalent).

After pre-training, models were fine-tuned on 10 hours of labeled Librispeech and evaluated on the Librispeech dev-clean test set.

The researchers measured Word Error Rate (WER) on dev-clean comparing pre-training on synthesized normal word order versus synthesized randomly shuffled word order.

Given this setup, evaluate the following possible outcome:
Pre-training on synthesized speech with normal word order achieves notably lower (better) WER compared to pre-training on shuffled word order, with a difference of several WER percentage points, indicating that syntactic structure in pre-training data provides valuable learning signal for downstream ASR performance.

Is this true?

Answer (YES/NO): NO